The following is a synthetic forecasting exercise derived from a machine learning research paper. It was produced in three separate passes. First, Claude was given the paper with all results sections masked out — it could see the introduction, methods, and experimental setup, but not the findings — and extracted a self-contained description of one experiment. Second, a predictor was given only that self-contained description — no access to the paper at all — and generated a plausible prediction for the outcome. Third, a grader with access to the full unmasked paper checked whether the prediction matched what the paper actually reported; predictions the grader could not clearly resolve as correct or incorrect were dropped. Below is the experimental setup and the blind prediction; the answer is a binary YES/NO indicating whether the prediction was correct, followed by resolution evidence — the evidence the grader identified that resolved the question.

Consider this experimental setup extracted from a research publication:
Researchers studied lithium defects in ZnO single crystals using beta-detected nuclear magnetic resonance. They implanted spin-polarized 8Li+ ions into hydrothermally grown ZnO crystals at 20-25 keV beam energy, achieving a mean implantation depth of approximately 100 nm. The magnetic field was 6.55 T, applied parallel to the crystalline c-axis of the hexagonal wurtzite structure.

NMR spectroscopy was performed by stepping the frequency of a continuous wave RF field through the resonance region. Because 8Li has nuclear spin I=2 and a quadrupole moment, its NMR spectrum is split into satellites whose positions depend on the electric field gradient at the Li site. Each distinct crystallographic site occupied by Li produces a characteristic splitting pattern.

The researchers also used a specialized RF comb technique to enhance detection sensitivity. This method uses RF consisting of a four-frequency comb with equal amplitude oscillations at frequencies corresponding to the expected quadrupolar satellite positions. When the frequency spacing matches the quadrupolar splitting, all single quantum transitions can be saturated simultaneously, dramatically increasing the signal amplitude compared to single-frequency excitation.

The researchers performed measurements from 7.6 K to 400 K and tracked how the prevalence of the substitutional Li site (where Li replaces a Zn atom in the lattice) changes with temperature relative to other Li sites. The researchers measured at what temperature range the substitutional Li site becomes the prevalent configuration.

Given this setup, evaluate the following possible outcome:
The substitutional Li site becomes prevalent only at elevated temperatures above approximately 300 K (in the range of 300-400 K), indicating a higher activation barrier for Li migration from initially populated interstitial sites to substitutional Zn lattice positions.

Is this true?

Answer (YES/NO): YES